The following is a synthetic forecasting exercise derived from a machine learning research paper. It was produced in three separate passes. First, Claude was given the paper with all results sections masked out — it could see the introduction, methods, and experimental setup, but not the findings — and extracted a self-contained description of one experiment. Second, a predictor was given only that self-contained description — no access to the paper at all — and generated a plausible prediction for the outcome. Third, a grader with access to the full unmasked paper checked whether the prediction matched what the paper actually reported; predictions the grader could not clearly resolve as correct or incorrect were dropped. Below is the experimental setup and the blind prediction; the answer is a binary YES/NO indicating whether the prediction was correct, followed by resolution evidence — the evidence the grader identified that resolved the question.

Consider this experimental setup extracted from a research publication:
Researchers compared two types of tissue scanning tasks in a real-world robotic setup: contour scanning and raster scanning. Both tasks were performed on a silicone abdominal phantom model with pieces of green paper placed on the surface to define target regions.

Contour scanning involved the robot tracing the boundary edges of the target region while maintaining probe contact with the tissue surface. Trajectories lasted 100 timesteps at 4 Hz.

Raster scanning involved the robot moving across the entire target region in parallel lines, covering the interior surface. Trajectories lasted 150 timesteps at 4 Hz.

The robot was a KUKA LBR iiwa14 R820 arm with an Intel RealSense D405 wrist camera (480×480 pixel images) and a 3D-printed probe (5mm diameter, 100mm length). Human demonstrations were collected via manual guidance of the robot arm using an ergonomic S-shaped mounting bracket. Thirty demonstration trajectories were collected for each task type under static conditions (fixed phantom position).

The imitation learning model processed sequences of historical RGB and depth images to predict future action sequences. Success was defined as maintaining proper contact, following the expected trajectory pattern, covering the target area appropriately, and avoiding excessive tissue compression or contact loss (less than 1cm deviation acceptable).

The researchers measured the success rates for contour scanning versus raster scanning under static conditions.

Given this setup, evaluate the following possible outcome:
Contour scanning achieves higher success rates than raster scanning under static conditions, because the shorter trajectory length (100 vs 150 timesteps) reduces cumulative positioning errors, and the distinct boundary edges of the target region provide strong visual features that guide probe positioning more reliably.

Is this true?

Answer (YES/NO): YES